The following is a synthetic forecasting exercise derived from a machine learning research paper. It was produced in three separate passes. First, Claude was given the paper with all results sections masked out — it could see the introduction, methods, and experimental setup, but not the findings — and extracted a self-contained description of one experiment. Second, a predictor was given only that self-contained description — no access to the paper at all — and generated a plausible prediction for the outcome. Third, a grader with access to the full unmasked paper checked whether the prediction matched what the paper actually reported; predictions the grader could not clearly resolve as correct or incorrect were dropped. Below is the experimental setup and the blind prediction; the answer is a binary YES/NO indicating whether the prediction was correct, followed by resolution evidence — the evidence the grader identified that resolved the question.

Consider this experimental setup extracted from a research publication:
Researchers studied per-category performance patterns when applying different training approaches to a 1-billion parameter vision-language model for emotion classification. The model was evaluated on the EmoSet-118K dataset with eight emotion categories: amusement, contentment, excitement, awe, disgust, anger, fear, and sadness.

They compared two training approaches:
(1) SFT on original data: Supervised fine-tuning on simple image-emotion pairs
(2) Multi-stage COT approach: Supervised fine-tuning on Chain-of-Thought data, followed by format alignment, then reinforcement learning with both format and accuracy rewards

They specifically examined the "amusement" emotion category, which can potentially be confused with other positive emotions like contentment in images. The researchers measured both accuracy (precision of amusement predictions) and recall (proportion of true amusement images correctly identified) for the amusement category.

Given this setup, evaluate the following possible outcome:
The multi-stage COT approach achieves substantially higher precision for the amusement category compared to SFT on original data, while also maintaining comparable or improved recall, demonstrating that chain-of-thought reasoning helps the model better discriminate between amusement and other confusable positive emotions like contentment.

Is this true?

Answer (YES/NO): NO